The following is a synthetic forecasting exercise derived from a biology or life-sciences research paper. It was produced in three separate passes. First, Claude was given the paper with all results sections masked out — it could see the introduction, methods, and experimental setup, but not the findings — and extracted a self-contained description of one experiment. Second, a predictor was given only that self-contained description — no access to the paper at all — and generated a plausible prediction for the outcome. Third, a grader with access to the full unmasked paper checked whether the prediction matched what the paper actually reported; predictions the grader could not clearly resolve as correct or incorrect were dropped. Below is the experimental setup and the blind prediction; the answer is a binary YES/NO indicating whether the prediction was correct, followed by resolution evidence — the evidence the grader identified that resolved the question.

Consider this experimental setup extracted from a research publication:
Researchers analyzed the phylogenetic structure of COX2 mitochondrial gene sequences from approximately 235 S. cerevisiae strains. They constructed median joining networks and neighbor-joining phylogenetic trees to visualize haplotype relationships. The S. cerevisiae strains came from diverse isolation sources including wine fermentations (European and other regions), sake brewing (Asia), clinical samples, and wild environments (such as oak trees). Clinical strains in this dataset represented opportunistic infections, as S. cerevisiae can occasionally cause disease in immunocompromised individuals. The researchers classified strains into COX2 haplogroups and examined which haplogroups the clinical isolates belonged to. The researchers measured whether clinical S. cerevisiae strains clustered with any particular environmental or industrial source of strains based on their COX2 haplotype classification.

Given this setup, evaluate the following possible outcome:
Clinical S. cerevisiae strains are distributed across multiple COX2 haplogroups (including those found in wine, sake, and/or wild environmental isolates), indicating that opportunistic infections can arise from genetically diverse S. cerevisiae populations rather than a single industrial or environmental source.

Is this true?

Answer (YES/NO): NO